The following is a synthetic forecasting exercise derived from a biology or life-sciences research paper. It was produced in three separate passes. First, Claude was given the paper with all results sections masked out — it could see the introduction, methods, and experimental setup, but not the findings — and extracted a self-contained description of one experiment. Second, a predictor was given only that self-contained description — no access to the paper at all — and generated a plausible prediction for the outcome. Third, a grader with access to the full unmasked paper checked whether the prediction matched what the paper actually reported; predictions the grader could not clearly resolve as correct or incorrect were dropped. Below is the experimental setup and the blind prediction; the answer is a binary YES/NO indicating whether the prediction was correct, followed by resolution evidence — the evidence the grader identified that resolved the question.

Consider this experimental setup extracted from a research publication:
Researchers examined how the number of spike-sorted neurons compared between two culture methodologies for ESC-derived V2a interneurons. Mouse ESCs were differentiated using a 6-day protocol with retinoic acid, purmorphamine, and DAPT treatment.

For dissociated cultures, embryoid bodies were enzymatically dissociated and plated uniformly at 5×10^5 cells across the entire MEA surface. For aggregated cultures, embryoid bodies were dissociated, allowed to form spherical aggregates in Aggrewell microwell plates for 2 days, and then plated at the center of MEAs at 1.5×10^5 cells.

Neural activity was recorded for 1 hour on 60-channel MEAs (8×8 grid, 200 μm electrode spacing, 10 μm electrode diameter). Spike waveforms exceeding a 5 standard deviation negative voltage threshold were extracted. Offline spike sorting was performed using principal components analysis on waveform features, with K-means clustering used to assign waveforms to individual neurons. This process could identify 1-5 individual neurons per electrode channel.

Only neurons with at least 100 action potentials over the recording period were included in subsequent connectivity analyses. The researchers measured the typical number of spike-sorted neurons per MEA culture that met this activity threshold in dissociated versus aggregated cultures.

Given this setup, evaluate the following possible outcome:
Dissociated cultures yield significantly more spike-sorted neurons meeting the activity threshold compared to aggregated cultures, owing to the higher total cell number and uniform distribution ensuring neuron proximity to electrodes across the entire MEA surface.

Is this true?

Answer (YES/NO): NO